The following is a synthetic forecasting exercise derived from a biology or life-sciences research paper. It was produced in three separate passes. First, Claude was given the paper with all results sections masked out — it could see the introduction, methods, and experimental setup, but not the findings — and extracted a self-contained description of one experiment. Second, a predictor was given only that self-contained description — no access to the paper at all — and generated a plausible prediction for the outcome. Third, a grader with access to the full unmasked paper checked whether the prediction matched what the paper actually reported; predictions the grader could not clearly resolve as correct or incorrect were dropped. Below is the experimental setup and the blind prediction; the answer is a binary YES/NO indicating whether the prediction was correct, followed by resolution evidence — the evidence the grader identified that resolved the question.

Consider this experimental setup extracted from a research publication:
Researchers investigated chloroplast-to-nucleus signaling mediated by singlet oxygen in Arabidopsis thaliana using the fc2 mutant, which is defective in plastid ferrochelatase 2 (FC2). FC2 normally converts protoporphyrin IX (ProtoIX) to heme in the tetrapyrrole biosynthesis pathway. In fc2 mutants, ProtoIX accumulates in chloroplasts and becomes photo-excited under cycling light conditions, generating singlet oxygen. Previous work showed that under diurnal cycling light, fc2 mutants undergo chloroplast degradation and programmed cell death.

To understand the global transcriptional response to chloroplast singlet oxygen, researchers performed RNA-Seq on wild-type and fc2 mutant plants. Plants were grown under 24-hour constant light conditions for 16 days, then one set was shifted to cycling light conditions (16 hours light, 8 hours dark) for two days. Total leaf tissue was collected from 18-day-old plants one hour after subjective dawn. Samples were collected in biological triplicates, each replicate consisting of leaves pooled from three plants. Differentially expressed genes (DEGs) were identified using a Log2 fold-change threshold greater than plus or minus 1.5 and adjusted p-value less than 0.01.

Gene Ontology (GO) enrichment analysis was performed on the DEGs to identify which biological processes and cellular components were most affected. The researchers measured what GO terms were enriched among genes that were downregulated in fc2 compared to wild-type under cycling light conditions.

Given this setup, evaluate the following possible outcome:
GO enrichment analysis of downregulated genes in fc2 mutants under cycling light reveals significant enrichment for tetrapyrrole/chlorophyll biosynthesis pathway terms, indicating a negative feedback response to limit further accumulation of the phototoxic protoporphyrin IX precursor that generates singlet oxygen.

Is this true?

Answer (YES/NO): NO